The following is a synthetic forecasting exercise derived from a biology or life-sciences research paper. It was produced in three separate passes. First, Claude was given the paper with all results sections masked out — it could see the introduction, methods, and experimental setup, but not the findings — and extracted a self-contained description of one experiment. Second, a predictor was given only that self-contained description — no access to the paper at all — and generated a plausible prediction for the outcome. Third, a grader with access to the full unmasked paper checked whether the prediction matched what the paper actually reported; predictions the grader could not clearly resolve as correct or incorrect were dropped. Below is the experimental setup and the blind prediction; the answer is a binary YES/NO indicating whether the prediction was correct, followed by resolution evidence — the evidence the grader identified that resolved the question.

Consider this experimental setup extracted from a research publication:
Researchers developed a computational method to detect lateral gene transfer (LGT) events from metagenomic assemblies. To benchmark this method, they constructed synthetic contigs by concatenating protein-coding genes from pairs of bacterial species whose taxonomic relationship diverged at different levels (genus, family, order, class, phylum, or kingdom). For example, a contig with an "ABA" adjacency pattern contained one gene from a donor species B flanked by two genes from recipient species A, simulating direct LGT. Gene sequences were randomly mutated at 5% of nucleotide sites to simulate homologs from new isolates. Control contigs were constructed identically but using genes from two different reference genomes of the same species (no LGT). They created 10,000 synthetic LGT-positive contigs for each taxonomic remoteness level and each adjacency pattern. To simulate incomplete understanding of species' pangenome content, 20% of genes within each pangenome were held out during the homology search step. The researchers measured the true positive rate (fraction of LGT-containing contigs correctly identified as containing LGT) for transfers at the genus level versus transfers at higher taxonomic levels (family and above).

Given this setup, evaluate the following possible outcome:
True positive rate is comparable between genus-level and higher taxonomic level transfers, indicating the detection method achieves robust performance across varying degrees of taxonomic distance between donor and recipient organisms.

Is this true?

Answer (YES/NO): NO